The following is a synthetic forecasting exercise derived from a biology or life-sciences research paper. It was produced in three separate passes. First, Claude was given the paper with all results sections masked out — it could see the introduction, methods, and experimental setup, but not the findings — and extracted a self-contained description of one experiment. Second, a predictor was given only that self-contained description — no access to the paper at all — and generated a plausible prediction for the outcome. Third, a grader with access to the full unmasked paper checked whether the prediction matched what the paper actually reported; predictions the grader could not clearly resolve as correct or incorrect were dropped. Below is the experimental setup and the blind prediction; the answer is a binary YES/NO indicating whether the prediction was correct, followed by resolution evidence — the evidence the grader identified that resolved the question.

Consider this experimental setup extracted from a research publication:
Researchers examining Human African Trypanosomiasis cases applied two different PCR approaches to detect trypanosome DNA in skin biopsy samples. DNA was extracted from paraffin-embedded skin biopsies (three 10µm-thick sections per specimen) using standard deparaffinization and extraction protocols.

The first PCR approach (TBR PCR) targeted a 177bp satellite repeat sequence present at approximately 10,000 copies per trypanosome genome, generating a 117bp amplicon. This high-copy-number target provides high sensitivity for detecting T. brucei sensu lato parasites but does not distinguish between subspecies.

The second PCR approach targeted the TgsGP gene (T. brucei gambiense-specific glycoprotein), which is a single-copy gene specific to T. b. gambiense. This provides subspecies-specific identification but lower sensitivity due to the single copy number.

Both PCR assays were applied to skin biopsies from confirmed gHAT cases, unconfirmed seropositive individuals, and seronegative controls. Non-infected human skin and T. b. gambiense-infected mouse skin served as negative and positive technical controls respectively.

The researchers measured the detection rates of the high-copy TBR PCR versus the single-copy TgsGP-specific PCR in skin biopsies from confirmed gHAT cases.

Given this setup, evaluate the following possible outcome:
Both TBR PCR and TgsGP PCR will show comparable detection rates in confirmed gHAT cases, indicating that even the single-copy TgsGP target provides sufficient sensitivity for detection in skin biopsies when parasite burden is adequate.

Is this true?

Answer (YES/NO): NO